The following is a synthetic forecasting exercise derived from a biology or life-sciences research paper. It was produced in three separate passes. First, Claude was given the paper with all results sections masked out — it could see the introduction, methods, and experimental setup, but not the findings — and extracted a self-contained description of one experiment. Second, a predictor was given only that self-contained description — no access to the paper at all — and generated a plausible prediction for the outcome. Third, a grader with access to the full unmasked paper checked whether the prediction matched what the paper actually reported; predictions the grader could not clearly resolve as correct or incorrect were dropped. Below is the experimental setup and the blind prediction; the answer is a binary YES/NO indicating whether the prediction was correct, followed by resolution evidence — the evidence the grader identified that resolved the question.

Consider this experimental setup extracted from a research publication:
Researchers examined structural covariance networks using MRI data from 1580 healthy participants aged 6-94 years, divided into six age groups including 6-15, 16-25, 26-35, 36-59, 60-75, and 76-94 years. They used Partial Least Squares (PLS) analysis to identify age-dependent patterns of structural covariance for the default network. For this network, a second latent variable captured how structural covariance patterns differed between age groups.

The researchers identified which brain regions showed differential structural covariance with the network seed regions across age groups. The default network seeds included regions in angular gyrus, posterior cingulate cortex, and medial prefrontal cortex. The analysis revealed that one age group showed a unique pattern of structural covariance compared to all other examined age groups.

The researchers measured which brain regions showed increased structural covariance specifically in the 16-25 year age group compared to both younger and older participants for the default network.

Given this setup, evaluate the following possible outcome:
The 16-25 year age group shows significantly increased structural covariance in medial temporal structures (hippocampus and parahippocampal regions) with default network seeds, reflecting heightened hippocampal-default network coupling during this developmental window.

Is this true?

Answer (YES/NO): NO